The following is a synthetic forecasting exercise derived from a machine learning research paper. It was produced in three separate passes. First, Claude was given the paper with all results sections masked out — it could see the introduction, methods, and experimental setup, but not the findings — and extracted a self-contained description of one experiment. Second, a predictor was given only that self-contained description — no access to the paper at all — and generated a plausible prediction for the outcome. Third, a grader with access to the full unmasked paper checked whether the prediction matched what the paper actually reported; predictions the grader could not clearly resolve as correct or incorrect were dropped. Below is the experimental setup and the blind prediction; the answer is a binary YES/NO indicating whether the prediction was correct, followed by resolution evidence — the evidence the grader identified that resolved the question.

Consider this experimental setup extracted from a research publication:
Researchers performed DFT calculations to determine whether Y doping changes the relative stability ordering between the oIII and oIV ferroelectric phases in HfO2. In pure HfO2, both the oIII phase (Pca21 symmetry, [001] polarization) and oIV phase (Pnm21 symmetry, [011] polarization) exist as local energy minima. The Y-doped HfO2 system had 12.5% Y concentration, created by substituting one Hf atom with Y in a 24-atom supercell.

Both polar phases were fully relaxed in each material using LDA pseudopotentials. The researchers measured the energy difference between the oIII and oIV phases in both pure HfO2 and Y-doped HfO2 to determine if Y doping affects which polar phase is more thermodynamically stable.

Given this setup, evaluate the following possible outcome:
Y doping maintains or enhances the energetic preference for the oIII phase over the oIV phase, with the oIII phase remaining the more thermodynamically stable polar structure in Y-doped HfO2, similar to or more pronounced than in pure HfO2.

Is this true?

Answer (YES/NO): NO